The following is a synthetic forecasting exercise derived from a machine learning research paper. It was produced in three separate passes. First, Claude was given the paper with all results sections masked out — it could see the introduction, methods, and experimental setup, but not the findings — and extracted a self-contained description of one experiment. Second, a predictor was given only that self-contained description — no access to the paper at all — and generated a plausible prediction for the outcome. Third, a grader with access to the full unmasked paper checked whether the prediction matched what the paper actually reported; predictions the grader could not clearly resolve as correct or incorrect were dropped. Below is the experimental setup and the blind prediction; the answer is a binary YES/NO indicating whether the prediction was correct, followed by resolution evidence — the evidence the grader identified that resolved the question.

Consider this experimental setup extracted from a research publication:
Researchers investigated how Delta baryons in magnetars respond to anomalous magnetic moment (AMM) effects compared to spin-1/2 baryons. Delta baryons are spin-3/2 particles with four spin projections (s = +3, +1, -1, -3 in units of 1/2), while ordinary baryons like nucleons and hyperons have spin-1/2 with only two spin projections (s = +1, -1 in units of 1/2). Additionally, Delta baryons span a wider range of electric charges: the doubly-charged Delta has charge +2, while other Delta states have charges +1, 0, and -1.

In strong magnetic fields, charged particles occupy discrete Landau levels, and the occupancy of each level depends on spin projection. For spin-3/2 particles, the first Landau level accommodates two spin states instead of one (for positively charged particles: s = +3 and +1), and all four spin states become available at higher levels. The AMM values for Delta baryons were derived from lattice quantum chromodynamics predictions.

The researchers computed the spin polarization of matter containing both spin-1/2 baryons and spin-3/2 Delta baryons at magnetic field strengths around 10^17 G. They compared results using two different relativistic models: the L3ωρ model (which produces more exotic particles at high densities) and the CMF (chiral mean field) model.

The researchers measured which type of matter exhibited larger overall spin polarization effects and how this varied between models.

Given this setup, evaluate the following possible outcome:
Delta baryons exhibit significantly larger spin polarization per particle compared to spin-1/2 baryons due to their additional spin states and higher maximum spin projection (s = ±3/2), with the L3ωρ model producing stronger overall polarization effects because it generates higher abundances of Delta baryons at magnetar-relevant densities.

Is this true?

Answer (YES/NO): NO